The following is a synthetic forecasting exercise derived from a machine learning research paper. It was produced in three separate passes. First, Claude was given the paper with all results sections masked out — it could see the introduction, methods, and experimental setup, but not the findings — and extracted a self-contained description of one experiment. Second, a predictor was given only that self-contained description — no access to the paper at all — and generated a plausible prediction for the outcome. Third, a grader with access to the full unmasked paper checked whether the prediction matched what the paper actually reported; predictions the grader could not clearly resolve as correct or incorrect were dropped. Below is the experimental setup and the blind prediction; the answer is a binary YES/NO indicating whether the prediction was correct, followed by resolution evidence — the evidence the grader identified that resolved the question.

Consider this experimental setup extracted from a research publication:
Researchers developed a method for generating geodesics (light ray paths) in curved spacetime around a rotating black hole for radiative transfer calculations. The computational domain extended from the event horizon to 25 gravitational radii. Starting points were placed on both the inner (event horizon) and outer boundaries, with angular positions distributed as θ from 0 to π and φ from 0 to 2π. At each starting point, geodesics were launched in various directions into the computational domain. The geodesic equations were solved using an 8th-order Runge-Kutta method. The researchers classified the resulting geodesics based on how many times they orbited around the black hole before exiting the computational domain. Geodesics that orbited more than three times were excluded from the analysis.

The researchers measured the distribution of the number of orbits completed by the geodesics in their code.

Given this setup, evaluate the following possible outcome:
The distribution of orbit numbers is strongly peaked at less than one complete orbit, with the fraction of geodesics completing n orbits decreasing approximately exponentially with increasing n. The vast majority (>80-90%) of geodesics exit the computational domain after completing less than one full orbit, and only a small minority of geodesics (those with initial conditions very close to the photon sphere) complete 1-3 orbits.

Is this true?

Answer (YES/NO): NO